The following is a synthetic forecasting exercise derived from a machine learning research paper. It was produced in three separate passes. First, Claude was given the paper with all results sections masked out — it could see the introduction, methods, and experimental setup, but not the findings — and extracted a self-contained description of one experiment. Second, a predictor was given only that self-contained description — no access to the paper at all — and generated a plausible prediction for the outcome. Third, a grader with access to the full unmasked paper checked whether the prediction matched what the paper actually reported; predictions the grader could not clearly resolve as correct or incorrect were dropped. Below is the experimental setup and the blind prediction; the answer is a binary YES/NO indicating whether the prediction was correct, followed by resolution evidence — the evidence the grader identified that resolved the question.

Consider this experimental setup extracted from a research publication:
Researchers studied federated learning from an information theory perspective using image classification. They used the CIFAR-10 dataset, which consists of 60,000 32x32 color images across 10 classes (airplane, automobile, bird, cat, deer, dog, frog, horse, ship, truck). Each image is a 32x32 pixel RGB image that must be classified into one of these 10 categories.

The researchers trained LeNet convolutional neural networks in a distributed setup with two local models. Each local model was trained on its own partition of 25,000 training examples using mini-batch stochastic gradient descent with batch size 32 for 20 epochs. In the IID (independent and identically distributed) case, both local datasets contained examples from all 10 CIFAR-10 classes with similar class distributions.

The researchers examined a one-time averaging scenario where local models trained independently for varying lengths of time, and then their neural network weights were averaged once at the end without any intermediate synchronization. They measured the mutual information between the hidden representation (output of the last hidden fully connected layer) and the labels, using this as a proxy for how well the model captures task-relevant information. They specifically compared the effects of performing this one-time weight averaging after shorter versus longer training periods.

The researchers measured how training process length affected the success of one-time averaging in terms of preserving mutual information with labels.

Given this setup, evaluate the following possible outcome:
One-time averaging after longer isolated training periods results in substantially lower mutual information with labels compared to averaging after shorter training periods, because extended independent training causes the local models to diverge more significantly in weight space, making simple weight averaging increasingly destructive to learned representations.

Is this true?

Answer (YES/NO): YES